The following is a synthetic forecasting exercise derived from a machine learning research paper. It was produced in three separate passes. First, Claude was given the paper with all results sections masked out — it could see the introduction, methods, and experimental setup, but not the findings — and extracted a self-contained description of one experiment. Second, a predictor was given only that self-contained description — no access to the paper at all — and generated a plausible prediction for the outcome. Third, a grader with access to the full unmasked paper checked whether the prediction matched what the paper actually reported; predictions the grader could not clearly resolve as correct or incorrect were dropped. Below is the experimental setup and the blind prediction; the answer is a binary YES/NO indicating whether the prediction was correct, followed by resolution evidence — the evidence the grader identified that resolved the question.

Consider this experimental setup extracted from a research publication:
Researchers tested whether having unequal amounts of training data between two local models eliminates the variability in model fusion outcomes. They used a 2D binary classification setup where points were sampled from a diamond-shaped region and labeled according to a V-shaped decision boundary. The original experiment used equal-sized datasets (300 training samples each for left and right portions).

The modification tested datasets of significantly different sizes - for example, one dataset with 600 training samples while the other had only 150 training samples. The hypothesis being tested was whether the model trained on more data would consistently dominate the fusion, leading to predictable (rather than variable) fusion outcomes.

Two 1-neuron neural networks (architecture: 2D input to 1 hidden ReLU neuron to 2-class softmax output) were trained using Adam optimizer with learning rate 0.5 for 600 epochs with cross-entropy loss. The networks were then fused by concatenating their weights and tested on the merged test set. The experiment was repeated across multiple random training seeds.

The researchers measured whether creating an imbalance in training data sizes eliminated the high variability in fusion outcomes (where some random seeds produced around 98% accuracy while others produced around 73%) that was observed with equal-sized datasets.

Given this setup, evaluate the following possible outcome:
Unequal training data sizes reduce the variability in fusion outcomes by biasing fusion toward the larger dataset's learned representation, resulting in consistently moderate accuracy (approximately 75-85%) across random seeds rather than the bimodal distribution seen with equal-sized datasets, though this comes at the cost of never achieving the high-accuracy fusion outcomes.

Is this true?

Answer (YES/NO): NO